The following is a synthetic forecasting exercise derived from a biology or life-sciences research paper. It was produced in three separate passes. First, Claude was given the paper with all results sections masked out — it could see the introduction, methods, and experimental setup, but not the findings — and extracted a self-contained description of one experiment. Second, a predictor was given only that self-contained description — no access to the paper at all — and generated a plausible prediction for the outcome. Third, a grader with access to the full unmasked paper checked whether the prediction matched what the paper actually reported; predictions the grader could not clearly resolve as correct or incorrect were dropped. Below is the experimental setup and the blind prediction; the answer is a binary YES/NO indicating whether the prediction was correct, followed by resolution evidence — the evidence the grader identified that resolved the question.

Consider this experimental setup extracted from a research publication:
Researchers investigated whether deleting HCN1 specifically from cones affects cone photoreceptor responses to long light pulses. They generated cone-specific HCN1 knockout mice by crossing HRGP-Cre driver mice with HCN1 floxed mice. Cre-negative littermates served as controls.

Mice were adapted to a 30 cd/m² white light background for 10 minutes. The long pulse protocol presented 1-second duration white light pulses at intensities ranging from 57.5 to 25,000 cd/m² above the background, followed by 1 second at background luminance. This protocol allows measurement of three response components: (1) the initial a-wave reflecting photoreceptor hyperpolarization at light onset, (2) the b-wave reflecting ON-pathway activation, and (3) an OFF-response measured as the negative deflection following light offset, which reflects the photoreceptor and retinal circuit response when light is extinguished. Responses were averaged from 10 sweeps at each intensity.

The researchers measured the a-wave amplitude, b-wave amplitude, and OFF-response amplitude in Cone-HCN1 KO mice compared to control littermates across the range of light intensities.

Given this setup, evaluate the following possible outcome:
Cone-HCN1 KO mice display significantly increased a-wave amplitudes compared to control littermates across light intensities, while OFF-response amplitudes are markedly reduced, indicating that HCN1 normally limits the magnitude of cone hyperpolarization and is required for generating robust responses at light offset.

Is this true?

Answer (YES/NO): NO